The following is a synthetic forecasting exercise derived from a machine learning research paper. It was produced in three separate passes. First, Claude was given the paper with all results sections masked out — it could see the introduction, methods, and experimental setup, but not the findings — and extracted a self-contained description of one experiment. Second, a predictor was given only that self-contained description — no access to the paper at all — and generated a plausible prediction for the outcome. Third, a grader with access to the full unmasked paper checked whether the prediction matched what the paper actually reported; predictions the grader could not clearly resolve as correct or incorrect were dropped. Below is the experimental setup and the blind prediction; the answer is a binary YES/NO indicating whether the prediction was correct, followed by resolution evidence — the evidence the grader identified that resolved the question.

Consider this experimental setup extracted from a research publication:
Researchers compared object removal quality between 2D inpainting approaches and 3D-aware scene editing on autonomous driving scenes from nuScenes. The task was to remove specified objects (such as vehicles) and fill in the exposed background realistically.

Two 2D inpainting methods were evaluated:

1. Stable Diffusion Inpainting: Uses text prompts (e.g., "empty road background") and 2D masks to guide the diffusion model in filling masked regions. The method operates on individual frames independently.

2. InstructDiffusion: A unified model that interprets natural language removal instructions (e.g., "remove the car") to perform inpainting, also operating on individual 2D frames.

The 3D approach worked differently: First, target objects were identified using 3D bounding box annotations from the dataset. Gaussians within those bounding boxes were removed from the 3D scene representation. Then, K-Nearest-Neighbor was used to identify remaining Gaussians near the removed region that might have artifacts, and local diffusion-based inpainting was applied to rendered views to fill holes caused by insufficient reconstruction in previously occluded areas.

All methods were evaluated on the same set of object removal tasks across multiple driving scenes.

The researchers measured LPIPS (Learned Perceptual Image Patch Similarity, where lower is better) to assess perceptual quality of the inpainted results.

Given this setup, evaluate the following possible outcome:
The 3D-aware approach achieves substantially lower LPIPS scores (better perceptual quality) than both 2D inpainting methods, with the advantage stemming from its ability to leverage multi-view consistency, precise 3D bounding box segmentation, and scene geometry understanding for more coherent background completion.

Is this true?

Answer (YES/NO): NO